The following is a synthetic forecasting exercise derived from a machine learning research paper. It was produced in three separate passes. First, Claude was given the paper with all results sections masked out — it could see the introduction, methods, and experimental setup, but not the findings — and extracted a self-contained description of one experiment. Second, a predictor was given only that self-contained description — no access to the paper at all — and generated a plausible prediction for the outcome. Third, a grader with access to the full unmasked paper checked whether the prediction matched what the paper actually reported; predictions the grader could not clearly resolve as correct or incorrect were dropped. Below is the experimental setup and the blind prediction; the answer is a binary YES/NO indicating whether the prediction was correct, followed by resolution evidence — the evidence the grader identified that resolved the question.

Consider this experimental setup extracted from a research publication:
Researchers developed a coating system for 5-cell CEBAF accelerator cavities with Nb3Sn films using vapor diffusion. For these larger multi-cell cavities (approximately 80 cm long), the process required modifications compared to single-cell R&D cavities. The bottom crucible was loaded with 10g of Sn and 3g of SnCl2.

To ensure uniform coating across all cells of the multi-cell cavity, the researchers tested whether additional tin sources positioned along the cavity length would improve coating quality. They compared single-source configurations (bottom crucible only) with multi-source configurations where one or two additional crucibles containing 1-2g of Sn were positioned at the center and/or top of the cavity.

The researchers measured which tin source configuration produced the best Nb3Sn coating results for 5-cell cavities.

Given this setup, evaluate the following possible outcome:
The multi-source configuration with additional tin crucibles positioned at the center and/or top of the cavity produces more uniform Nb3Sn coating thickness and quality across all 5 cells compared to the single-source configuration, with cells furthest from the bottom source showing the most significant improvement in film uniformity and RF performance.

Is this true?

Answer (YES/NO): NO